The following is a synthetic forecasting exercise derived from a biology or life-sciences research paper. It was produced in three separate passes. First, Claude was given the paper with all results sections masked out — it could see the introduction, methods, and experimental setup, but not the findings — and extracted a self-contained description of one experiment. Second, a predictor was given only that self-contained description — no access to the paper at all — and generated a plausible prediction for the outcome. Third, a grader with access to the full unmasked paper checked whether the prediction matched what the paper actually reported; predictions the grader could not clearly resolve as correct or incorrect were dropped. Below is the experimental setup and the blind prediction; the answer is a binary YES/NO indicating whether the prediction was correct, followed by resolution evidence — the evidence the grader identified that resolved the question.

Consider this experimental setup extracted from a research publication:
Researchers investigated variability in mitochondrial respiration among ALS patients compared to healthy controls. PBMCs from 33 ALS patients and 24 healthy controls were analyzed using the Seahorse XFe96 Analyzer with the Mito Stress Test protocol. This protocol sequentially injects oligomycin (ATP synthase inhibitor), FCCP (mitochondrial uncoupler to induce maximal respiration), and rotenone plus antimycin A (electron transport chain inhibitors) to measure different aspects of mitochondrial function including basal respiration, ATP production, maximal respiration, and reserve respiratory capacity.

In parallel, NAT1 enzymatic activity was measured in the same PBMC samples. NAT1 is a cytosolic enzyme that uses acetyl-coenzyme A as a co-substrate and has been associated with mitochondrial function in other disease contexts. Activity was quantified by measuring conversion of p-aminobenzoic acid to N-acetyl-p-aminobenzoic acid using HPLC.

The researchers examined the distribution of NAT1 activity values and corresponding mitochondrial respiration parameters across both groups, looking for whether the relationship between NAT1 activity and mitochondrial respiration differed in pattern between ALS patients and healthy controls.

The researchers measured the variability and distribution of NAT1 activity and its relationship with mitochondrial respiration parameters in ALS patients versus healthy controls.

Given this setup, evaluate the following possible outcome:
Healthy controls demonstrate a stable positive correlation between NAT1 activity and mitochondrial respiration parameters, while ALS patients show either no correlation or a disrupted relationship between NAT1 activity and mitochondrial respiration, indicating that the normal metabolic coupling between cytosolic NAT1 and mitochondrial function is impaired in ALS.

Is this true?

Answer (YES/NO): NO